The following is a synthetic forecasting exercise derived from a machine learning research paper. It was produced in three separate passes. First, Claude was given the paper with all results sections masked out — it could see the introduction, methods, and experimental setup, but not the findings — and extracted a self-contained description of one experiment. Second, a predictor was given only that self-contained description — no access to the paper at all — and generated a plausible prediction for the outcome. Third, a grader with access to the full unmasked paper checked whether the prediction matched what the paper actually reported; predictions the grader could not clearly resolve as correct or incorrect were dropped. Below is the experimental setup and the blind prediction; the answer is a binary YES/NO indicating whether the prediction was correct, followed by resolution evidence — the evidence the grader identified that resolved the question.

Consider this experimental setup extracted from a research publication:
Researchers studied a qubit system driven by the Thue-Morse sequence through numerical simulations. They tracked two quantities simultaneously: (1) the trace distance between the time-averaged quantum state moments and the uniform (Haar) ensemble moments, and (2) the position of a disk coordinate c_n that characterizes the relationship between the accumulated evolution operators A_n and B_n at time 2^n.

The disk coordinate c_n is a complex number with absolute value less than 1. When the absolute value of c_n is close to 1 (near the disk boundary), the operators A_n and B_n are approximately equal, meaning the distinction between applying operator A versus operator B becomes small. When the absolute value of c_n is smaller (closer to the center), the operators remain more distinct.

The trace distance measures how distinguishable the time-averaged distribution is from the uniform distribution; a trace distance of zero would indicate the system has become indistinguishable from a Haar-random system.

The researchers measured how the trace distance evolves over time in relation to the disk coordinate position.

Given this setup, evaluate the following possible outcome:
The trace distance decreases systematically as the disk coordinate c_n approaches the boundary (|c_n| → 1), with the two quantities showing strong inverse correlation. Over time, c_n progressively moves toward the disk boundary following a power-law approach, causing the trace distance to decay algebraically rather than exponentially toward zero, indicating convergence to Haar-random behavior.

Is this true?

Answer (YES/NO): NO